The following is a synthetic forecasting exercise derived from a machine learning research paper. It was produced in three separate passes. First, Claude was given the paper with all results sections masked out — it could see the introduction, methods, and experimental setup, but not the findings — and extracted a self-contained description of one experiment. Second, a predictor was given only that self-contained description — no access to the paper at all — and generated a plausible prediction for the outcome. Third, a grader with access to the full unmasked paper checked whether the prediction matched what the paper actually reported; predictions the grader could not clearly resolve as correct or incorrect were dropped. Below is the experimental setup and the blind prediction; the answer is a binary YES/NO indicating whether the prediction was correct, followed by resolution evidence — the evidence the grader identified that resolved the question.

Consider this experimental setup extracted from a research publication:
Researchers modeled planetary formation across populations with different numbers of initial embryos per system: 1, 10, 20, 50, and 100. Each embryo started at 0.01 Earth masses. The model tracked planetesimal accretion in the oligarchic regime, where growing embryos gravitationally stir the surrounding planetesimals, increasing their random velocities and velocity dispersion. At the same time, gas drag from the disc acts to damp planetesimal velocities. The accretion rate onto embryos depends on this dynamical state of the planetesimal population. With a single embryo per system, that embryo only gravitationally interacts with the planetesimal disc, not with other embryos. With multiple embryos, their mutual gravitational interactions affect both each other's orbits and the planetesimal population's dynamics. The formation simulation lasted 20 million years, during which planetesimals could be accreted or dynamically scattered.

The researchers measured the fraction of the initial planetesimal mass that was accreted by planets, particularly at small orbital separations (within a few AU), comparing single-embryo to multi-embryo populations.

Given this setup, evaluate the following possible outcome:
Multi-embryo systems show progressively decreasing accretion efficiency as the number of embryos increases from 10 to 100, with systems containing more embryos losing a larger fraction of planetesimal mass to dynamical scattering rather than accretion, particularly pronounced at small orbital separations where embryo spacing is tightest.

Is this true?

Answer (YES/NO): NO